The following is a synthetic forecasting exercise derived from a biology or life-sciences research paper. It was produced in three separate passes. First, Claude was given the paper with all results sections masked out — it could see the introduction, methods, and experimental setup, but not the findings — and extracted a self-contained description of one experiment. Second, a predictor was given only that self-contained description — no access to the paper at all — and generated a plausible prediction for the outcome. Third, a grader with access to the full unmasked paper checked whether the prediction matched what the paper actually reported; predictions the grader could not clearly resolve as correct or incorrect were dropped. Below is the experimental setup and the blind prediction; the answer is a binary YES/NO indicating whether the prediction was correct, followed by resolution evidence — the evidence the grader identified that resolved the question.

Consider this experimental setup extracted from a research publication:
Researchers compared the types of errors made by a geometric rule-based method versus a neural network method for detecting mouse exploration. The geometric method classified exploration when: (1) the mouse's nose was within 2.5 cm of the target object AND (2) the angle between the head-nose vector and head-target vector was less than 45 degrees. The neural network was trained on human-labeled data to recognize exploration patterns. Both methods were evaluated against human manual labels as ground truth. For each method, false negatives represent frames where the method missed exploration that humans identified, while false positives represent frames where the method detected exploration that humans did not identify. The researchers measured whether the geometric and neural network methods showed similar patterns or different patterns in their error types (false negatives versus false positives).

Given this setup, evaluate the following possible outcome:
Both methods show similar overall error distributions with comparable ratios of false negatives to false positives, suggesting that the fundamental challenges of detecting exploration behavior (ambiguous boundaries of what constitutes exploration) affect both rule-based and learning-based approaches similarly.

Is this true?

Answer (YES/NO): NO